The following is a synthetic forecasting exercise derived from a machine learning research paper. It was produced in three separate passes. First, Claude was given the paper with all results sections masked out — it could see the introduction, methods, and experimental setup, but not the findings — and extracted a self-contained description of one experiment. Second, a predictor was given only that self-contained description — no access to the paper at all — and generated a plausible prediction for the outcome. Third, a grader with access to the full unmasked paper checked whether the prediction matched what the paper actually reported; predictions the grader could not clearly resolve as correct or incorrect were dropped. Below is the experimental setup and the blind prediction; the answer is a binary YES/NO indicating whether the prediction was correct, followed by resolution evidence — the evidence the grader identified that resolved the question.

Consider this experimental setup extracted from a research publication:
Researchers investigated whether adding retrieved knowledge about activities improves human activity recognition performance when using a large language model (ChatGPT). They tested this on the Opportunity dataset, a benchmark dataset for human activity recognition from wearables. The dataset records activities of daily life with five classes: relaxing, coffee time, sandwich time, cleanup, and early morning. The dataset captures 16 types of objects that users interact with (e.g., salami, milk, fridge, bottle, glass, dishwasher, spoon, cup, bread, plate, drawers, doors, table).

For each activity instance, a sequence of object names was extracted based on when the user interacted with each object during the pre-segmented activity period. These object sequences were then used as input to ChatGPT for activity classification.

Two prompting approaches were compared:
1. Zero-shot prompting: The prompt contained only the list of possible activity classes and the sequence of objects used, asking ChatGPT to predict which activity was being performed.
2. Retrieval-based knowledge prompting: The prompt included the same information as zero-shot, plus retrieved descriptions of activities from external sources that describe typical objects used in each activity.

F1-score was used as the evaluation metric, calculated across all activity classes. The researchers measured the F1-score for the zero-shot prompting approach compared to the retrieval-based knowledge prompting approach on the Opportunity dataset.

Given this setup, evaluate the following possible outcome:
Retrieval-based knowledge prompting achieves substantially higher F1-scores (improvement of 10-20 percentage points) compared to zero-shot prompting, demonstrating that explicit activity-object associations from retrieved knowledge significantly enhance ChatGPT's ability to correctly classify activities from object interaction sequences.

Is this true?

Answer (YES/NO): NO